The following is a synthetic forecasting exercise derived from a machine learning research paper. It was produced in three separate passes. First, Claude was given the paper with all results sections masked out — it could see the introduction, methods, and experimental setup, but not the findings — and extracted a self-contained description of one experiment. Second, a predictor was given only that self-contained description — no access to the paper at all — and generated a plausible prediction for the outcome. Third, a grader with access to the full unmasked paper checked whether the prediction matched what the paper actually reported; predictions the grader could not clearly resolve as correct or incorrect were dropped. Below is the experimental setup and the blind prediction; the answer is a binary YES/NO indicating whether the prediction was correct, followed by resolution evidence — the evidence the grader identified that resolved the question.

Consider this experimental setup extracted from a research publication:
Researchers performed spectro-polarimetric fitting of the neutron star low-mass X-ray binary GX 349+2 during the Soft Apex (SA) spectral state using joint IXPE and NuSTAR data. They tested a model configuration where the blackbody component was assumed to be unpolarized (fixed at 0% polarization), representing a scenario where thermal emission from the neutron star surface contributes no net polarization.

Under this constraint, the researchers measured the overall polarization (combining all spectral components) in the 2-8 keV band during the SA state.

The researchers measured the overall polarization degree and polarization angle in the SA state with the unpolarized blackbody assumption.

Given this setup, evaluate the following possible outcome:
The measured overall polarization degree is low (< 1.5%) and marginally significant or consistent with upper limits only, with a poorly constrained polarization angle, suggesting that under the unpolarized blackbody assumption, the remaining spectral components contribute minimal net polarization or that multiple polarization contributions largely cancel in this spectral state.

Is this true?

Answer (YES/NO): NO